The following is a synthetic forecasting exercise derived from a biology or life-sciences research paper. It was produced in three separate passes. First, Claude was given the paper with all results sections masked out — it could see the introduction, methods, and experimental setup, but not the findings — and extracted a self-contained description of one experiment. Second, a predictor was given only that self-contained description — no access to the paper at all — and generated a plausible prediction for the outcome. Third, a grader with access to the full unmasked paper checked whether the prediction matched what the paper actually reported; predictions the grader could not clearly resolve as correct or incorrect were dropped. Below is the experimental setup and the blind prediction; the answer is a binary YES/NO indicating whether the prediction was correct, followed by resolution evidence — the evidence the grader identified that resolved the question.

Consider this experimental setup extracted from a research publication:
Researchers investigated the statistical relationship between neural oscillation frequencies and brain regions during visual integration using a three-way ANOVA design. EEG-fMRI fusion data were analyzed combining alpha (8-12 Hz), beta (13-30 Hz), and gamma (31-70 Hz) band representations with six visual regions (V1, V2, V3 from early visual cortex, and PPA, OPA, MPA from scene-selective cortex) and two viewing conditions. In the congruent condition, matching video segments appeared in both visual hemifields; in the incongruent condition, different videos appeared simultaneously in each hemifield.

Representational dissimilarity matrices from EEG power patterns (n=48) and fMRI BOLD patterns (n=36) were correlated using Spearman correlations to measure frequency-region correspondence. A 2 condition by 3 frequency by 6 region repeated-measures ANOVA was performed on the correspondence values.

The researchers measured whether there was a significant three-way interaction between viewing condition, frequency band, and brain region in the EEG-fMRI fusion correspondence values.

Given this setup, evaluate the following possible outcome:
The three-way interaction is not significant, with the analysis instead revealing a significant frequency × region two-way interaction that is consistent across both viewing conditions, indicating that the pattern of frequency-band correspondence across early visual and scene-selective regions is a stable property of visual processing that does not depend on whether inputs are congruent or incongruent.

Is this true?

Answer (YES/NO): NO